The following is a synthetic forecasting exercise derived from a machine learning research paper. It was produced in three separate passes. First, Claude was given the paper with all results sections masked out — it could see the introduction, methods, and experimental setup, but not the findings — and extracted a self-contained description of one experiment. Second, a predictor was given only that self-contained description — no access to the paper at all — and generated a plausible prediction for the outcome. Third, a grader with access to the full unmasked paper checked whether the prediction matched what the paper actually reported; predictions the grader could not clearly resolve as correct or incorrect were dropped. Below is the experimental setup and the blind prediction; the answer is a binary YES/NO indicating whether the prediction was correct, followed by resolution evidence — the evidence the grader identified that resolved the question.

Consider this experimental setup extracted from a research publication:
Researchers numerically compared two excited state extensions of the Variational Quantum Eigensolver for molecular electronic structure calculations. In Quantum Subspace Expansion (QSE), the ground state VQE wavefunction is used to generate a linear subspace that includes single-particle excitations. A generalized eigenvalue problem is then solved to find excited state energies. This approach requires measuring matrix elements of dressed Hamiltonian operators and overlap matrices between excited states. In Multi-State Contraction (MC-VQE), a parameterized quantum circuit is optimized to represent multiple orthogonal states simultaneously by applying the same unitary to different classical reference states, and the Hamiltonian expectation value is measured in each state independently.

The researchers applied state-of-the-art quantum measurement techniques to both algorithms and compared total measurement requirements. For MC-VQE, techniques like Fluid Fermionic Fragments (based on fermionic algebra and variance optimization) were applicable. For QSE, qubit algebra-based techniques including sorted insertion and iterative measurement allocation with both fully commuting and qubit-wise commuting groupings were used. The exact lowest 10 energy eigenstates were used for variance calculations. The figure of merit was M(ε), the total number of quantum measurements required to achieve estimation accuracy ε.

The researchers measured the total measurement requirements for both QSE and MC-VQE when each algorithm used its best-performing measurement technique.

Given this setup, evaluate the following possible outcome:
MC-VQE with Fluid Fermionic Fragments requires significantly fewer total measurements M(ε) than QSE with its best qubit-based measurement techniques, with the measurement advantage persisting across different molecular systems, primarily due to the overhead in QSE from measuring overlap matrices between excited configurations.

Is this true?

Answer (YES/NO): NO